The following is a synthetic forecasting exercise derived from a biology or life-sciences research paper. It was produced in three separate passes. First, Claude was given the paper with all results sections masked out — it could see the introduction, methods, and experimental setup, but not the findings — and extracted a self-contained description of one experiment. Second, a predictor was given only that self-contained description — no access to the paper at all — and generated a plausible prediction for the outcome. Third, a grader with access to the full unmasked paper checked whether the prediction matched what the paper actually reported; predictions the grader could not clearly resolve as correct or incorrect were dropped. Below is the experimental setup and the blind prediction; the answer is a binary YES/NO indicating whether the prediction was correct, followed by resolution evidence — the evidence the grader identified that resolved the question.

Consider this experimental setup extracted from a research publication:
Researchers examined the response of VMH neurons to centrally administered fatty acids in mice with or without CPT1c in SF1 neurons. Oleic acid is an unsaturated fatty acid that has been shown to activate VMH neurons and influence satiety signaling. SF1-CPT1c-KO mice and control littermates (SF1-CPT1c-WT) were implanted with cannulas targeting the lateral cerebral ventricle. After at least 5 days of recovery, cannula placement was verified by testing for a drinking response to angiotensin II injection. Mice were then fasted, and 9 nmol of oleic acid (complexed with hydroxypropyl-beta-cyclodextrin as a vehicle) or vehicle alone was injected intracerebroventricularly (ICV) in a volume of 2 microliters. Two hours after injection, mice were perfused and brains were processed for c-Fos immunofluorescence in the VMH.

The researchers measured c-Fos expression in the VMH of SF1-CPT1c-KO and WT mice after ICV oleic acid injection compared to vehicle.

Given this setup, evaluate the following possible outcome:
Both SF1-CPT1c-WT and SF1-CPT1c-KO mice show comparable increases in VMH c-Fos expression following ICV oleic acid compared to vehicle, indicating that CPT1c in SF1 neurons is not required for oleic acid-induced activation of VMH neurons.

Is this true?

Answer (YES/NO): NO